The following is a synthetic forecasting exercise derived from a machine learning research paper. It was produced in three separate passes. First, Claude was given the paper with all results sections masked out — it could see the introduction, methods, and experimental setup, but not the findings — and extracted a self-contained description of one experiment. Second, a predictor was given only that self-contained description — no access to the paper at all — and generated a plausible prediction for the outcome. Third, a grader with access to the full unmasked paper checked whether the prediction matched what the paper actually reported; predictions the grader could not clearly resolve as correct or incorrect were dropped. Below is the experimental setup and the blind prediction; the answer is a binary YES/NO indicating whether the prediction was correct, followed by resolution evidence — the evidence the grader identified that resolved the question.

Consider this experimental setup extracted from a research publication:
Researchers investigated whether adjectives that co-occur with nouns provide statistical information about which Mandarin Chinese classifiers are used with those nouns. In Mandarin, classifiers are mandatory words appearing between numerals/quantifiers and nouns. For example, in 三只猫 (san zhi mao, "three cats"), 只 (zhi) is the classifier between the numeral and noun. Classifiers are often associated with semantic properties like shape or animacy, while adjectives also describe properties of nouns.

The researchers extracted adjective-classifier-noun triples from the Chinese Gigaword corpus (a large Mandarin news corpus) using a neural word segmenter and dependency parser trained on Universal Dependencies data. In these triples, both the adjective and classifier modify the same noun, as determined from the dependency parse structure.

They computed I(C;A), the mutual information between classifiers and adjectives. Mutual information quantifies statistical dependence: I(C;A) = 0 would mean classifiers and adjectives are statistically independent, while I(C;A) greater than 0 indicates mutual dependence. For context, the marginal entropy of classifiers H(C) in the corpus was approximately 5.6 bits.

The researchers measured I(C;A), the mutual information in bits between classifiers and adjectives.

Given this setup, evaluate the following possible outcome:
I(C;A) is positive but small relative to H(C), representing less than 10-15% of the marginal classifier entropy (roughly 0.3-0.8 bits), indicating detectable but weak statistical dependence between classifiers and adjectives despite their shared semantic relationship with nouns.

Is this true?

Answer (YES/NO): NO